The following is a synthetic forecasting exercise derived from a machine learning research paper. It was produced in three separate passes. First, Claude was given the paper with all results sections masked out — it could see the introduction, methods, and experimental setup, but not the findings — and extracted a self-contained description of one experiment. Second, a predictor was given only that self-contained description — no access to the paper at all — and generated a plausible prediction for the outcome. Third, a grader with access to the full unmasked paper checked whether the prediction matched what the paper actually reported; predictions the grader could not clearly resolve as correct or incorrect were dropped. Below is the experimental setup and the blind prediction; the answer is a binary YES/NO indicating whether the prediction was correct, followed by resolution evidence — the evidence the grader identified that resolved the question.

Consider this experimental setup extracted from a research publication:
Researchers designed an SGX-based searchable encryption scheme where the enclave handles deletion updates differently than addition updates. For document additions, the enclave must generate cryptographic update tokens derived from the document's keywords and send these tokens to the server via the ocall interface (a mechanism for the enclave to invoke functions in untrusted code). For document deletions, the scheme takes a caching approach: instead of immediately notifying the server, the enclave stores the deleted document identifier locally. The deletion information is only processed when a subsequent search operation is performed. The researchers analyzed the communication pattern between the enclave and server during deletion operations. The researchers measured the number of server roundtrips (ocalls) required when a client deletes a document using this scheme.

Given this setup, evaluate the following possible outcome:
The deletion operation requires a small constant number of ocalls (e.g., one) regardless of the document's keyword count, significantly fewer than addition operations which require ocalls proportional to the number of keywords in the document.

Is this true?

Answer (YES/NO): NO